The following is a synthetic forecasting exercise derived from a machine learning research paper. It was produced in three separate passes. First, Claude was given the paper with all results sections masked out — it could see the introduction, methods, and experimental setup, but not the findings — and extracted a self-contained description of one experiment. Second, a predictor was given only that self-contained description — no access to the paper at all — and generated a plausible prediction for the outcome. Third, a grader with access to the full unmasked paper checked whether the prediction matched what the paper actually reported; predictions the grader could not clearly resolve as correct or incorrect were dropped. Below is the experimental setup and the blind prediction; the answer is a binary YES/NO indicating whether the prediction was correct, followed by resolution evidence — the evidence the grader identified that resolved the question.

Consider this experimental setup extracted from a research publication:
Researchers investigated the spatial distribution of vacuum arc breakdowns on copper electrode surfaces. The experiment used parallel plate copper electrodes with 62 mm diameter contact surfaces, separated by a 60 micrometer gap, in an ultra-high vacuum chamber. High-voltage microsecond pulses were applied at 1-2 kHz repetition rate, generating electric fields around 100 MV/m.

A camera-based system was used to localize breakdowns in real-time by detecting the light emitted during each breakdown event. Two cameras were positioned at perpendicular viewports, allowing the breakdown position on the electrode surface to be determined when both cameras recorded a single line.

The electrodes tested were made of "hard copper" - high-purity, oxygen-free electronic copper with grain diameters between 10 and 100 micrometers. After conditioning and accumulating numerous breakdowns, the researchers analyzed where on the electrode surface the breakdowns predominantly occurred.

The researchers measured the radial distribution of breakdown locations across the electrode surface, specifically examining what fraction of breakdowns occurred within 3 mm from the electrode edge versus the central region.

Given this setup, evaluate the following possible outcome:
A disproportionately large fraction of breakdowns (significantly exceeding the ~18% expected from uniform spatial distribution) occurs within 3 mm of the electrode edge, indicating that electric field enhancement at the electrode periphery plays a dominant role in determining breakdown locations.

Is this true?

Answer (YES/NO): YES